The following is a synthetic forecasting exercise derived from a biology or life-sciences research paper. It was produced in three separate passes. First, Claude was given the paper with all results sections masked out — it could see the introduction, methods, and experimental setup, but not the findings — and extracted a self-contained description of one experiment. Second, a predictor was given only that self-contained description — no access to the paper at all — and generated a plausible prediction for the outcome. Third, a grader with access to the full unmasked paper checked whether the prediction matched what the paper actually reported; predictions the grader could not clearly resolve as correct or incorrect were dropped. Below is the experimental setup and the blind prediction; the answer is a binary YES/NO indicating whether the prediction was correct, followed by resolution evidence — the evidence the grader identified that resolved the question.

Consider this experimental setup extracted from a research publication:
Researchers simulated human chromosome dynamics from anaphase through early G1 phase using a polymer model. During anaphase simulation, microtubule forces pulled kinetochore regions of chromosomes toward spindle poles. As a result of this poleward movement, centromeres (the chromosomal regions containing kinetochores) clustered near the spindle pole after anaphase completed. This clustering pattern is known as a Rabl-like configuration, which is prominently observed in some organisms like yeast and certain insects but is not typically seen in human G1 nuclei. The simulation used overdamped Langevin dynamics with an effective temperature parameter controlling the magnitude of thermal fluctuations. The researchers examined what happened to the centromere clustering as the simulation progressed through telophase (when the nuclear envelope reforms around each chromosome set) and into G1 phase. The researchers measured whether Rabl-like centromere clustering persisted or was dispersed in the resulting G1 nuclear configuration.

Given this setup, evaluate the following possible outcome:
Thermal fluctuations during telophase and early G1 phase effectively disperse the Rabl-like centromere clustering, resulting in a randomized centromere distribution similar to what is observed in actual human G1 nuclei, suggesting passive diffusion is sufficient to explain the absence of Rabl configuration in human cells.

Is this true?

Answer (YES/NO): NO